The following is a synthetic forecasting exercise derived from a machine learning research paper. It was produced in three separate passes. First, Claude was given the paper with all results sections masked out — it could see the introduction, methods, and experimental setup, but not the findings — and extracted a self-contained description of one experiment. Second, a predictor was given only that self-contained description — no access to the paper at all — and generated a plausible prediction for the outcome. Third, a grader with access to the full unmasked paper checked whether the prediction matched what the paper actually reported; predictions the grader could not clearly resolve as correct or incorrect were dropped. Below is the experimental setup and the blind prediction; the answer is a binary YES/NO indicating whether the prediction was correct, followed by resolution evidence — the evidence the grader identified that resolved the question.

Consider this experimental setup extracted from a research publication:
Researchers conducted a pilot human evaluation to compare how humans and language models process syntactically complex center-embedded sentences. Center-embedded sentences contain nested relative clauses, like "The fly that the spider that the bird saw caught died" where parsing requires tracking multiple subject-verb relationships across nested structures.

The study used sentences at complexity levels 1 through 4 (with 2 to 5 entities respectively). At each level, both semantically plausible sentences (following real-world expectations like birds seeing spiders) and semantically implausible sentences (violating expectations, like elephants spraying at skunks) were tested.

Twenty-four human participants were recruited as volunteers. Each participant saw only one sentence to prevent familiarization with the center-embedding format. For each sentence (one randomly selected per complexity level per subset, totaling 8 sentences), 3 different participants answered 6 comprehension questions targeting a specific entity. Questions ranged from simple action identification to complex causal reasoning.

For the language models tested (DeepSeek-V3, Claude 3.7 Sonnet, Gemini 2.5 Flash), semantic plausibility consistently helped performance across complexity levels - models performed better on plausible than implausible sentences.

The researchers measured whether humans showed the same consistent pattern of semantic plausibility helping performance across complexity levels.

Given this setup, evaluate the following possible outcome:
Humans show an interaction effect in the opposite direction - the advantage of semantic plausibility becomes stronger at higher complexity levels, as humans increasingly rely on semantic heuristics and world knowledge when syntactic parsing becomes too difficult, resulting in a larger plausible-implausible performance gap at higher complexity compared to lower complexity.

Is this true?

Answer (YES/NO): NO